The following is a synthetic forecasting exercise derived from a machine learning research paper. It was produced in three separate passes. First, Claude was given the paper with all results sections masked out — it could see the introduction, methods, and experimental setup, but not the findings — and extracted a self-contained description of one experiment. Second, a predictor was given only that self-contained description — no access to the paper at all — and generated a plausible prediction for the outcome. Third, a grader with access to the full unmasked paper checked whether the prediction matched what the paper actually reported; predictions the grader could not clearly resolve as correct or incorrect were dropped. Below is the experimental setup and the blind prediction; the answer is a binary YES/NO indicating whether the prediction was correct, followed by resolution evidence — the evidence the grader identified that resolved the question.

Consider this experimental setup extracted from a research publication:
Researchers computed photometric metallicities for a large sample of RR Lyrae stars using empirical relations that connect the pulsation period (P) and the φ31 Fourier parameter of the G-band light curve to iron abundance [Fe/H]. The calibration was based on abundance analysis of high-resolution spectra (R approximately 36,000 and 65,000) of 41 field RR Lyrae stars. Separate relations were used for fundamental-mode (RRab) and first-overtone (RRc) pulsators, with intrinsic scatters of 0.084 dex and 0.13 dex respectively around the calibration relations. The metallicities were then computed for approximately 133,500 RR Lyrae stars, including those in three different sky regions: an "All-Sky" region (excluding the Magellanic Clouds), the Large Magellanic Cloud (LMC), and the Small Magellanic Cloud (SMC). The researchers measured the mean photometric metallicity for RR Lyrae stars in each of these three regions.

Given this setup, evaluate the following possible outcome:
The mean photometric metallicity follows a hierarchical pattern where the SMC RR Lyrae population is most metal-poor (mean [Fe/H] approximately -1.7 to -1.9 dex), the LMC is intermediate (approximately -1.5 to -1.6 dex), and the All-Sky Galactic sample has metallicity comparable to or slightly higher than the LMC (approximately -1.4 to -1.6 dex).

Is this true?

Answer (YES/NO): NO